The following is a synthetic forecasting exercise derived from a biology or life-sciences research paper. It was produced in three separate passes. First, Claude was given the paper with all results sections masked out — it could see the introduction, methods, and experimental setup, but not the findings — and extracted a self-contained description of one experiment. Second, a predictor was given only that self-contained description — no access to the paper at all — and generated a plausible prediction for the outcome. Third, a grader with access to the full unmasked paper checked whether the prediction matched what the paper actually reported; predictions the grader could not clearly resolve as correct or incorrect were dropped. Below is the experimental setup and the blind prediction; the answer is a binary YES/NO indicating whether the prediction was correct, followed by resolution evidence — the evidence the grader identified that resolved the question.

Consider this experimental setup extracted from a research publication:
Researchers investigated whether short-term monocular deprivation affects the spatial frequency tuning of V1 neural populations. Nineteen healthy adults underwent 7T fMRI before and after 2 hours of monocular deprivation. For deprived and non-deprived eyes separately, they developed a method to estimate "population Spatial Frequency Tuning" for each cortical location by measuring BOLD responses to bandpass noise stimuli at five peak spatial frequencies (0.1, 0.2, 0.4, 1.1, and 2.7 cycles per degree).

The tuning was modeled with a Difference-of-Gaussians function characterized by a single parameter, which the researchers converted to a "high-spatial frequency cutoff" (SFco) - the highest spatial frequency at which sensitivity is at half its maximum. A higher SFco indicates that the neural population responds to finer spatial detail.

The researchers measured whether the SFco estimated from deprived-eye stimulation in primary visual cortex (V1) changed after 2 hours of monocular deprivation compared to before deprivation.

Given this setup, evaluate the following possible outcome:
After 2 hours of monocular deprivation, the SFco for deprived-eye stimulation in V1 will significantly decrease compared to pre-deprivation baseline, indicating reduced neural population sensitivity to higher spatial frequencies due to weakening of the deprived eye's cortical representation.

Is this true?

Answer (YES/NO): NO